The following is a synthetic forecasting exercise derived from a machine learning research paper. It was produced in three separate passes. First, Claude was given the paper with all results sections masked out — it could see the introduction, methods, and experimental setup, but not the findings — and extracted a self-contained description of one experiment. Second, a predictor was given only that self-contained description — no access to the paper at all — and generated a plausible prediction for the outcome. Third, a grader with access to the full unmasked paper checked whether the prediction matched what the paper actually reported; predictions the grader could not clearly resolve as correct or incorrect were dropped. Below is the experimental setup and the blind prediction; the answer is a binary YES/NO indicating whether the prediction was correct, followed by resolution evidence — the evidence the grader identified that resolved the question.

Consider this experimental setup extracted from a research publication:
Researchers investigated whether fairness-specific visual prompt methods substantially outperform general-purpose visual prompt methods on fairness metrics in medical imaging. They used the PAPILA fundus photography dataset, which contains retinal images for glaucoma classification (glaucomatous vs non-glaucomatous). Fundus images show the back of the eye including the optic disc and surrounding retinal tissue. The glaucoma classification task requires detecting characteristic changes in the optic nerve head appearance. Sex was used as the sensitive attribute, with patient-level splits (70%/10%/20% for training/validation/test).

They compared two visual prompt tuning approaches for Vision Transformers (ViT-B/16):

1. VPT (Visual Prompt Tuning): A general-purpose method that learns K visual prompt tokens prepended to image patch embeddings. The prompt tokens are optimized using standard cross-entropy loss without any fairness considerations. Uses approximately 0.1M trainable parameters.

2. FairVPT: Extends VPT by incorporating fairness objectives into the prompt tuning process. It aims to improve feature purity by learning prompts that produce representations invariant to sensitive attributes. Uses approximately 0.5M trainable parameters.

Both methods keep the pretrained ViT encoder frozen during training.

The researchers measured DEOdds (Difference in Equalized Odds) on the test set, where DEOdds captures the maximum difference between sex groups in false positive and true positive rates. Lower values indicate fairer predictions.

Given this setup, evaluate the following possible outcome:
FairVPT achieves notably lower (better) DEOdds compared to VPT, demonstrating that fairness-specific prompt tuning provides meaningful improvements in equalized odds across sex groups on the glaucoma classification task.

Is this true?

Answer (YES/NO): YES